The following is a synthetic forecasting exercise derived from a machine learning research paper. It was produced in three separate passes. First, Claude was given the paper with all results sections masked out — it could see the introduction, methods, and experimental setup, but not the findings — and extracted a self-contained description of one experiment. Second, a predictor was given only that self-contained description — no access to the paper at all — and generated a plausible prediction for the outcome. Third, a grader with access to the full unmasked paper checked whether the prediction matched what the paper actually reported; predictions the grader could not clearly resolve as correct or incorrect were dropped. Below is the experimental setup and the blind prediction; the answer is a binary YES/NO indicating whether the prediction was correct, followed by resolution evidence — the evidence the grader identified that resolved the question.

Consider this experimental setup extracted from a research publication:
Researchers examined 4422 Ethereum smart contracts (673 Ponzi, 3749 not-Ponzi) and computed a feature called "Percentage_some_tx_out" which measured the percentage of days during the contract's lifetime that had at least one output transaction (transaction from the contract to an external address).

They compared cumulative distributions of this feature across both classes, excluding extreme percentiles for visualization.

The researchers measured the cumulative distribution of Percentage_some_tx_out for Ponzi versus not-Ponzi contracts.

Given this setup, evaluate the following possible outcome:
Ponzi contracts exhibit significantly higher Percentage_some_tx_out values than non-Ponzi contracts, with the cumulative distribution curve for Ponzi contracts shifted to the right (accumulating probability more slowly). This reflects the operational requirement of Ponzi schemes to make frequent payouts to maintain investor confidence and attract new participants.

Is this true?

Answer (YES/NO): NO